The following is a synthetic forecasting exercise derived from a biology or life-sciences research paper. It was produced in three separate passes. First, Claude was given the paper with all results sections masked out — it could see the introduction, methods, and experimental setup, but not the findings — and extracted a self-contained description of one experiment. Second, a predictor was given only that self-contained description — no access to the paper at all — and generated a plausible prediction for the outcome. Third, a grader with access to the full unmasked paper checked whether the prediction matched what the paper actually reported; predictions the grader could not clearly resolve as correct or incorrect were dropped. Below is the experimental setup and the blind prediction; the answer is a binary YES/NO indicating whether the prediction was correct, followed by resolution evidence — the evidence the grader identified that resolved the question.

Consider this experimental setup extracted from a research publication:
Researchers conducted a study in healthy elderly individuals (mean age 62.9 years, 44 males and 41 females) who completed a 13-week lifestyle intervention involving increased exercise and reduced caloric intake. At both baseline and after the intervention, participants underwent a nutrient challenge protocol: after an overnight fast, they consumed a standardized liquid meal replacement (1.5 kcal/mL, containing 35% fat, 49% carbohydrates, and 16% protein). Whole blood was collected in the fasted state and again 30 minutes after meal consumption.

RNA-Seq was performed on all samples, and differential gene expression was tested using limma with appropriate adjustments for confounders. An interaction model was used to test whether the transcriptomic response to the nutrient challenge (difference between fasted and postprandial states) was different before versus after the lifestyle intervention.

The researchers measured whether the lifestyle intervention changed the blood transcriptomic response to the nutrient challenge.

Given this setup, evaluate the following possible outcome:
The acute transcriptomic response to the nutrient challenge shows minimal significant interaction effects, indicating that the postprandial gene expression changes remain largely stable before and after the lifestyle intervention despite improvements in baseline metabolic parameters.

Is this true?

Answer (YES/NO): NO